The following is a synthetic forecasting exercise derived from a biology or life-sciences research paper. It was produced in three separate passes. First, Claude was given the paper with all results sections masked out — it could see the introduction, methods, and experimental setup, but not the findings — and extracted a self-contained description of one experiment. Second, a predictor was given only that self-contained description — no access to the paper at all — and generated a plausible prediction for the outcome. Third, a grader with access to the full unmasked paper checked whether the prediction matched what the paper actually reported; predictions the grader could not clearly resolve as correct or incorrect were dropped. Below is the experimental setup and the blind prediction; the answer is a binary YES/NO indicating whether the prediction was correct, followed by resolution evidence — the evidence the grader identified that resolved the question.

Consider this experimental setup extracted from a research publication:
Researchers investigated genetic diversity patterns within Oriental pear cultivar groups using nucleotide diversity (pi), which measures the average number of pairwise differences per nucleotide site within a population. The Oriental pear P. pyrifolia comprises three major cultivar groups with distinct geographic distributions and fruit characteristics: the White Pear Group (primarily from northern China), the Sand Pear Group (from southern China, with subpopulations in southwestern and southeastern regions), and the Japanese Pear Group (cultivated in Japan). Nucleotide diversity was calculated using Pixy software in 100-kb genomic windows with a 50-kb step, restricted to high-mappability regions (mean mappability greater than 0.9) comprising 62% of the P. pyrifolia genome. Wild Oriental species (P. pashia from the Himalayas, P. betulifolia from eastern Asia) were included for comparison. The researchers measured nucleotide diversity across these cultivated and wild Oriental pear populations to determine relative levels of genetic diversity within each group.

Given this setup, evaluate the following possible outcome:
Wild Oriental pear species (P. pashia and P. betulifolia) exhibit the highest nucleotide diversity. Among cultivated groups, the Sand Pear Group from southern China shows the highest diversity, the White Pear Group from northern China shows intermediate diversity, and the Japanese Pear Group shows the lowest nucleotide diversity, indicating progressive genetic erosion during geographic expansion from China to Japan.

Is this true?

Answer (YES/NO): NO